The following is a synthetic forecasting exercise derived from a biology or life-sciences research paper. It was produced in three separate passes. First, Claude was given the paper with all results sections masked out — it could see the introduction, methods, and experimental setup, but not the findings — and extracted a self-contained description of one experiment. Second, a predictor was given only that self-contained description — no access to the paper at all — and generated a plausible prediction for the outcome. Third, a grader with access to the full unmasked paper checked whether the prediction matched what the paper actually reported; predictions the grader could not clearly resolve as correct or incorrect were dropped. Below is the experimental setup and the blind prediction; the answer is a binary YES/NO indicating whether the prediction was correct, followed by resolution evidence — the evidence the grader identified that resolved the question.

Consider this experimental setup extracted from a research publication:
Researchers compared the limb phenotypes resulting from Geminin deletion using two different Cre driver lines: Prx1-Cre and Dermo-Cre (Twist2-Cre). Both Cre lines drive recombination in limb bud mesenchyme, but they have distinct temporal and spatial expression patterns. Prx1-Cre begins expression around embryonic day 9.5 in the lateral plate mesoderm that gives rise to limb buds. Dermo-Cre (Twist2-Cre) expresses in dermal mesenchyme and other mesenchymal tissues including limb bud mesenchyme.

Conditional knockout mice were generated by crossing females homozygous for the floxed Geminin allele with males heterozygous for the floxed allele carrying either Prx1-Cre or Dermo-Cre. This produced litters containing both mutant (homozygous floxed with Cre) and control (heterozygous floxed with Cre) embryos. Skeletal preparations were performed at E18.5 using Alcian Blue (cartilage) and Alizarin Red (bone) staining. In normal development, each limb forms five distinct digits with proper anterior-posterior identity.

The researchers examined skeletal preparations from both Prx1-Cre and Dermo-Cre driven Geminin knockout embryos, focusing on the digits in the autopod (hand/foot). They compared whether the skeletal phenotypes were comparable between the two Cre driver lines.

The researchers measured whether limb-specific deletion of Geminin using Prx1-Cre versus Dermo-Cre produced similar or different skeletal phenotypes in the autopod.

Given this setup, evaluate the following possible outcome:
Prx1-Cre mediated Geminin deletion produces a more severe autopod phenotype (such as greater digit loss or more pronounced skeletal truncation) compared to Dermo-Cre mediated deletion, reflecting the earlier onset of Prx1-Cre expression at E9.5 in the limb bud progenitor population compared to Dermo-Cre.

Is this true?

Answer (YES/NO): NO